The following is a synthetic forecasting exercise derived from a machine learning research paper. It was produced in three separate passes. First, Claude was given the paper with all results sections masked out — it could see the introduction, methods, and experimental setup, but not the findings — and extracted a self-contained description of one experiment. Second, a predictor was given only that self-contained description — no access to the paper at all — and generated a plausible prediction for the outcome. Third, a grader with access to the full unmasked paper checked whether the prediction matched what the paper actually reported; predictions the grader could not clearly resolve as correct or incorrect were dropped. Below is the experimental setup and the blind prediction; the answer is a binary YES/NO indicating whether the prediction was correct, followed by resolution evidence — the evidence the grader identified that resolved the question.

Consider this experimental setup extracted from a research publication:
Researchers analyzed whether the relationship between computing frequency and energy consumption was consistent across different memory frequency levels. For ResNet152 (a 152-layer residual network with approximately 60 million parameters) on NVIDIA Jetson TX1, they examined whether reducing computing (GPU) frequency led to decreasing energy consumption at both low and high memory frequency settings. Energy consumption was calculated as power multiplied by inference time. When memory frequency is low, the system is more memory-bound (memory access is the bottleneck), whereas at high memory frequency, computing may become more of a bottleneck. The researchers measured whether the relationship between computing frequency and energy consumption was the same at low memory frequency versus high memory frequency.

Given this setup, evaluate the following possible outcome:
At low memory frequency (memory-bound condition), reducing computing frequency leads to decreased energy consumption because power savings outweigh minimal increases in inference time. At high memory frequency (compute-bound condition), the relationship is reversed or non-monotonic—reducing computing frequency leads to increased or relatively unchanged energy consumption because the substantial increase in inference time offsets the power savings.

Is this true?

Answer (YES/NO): YES